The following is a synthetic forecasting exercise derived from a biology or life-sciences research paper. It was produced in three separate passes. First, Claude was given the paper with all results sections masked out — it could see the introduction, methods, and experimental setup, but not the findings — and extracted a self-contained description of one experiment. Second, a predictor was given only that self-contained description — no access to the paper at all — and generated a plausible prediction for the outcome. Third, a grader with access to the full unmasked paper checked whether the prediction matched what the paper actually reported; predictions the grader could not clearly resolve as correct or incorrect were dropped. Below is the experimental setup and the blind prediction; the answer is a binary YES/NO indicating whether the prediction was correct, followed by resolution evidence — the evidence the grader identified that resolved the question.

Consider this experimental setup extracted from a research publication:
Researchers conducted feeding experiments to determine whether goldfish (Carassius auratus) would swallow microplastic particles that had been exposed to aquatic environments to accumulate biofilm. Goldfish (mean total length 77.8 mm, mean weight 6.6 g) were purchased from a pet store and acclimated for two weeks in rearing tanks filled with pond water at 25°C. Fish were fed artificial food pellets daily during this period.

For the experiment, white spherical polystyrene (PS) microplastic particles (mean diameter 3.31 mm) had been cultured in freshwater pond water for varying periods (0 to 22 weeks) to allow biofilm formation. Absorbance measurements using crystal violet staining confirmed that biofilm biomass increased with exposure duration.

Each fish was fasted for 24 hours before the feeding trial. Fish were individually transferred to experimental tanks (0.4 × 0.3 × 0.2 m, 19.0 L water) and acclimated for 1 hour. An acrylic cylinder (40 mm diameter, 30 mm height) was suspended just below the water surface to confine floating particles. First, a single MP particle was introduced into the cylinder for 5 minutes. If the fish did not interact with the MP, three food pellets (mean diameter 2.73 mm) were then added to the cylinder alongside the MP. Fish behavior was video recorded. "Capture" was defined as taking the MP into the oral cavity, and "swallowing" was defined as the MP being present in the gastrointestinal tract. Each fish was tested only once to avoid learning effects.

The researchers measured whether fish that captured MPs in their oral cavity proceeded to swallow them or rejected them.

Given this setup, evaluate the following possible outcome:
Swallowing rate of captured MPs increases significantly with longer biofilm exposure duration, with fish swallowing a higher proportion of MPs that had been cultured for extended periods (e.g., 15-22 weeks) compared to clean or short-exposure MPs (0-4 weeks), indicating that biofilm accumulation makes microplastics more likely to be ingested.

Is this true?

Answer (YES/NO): NO